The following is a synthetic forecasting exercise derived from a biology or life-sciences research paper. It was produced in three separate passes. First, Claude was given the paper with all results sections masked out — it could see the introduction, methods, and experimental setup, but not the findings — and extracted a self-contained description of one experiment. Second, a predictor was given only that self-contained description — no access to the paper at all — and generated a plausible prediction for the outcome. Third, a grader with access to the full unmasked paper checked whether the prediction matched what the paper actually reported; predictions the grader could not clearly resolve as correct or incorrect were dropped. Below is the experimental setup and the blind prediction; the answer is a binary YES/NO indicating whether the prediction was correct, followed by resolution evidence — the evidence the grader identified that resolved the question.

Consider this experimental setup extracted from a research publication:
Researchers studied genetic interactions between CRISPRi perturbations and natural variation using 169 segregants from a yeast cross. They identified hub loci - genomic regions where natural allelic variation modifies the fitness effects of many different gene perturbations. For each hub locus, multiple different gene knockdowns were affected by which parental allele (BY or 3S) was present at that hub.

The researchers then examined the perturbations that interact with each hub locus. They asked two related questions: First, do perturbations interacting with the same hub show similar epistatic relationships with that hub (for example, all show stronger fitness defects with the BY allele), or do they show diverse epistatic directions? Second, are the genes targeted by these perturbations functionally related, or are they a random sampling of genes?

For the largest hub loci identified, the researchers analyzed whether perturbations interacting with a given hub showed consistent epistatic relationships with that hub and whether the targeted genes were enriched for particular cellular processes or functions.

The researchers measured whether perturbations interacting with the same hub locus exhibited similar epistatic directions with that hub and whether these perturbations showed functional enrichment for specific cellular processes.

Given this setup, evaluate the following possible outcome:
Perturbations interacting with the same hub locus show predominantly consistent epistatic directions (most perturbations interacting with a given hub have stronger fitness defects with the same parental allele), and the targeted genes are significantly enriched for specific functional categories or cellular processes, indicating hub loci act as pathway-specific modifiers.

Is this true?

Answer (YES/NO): YES